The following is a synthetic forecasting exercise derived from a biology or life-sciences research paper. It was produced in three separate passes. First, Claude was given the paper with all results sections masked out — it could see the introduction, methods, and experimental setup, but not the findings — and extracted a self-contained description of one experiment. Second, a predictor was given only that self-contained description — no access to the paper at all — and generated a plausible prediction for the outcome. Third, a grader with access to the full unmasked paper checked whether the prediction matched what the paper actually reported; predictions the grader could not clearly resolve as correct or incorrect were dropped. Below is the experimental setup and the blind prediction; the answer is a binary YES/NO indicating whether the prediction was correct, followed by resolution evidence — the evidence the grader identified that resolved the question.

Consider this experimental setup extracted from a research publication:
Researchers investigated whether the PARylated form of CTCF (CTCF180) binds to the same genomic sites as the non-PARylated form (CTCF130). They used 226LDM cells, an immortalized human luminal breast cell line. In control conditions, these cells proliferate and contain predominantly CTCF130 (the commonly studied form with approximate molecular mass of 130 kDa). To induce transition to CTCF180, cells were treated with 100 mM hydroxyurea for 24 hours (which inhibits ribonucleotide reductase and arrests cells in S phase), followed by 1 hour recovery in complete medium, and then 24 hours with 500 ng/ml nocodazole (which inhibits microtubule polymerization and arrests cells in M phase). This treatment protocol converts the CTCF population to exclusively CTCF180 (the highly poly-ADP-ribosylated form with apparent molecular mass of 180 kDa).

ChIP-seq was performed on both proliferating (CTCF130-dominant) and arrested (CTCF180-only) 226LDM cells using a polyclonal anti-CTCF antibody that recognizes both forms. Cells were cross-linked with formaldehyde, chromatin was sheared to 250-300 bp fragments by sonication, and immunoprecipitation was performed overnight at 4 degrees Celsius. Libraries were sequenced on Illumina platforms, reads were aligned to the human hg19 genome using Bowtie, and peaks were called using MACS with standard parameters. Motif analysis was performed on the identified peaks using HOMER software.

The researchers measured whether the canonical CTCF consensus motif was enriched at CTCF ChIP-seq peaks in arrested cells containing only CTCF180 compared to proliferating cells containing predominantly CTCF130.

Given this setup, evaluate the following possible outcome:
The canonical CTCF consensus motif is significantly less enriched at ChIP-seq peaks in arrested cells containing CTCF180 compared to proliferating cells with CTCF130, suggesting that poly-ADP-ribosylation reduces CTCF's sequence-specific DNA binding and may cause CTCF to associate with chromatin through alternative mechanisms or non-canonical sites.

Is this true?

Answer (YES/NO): YES